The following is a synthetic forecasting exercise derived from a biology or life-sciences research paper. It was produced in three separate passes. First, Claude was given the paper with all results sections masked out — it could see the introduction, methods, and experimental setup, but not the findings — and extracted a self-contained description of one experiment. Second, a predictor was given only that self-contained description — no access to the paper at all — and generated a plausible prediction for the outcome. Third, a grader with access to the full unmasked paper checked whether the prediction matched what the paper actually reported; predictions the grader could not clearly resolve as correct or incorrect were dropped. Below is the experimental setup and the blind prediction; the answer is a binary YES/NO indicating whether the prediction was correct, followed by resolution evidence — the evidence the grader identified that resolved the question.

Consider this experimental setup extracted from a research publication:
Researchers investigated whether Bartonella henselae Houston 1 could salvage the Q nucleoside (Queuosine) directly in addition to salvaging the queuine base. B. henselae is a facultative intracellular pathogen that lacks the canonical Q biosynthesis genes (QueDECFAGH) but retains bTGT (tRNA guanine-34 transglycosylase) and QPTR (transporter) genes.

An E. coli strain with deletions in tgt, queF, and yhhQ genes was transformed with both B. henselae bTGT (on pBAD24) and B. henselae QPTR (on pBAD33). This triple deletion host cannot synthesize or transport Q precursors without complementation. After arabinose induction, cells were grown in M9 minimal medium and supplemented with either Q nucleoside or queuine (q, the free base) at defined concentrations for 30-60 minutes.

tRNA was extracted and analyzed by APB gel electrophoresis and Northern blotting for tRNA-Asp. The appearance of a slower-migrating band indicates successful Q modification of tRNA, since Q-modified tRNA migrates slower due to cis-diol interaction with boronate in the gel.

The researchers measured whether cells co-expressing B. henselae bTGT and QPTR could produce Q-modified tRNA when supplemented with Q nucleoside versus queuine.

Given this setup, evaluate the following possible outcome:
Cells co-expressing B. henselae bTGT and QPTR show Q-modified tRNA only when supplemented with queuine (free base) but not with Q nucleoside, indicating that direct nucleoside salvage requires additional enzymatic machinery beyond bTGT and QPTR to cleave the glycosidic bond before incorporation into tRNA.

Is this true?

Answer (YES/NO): YES